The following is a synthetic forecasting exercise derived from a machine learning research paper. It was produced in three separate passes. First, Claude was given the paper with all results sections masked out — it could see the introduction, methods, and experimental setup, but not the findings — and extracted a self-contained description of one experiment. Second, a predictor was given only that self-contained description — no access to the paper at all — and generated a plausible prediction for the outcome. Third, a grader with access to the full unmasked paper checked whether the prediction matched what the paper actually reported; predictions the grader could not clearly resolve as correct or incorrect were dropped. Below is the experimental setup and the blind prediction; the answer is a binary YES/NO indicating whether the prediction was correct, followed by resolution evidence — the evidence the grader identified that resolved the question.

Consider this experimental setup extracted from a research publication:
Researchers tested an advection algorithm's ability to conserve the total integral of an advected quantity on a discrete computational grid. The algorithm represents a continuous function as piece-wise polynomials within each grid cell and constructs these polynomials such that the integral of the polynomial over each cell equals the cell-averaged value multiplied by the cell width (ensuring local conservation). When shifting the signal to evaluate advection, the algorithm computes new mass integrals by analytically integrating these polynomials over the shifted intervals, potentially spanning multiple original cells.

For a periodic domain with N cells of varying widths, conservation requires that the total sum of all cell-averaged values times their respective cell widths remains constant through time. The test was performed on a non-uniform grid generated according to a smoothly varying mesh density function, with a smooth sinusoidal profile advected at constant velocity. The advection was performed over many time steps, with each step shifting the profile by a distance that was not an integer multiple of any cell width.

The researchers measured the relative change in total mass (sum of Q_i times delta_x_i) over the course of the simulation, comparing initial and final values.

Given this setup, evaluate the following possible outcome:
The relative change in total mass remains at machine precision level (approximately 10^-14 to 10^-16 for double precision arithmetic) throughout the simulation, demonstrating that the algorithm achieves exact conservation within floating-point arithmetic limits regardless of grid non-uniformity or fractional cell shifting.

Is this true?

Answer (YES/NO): YES